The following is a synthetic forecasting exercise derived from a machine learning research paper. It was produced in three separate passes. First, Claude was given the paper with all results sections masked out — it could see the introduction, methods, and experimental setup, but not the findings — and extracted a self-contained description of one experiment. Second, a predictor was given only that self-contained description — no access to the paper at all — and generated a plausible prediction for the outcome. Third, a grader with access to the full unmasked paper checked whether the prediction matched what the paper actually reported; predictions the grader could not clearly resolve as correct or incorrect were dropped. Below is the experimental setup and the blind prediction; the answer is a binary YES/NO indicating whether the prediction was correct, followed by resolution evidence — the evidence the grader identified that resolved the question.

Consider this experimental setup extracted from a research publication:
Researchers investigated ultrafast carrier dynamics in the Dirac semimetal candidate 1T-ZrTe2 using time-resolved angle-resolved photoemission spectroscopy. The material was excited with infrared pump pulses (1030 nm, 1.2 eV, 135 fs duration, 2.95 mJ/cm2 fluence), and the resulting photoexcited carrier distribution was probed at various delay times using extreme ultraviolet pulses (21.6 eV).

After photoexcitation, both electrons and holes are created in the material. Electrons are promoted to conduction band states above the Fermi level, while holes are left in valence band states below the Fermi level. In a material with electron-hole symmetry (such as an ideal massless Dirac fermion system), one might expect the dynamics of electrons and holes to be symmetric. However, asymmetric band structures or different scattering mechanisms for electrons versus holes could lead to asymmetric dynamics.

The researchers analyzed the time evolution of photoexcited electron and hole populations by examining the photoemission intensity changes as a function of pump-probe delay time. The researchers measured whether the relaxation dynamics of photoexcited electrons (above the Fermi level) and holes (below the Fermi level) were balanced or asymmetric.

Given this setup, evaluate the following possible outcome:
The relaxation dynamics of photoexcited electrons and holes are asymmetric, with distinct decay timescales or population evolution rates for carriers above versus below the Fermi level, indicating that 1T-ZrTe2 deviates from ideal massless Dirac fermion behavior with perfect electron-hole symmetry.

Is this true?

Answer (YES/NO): NO